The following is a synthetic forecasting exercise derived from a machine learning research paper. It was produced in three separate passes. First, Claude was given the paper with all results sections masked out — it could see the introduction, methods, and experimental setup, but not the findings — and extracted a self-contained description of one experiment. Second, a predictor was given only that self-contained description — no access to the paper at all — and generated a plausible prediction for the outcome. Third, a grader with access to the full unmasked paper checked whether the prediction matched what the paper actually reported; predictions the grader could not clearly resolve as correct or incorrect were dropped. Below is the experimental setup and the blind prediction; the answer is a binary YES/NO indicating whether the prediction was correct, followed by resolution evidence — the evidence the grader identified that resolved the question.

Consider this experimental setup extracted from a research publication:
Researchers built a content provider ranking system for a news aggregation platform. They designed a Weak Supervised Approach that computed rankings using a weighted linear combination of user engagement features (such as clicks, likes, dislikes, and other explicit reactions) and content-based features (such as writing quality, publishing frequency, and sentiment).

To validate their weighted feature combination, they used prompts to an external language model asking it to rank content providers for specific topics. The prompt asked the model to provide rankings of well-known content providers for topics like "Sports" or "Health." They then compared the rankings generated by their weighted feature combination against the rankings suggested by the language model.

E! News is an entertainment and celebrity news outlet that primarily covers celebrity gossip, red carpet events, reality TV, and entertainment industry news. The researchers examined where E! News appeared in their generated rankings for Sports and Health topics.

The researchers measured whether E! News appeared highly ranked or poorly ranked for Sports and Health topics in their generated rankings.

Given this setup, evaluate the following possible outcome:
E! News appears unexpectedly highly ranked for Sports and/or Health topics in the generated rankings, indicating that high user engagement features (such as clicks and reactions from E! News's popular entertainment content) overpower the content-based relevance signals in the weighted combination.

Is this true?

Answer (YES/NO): NO